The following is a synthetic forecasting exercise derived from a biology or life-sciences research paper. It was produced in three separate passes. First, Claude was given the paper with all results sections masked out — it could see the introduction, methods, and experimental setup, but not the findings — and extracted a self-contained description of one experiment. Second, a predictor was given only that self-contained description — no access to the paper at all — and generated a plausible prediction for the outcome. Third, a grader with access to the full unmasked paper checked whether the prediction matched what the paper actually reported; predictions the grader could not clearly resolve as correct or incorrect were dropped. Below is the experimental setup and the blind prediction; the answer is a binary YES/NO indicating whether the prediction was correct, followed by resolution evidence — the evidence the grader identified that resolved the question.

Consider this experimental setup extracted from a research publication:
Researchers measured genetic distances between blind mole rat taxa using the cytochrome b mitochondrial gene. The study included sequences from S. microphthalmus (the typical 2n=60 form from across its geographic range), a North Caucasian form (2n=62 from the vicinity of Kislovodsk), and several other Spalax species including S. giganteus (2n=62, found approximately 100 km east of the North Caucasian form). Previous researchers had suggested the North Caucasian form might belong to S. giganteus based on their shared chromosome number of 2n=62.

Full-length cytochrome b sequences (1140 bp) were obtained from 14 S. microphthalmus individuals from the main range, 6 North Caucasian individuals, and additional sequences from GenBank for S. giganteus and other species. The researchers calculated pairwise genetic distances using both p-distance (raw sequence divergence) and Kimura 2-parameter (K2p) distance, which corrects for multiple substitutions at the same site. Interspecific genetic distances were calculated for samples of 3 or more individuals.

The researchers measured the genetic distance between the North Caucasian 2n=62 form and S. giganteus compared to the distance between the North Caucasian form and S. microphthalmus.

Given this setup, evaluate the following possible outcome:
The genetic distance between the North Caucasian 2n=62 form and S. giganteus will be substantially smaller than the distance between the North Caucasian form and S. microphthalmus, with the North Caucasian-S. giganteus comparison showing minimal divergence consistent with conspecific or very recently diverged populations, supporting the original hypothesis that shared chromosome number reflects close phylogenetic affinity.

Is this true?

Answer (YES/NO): NO